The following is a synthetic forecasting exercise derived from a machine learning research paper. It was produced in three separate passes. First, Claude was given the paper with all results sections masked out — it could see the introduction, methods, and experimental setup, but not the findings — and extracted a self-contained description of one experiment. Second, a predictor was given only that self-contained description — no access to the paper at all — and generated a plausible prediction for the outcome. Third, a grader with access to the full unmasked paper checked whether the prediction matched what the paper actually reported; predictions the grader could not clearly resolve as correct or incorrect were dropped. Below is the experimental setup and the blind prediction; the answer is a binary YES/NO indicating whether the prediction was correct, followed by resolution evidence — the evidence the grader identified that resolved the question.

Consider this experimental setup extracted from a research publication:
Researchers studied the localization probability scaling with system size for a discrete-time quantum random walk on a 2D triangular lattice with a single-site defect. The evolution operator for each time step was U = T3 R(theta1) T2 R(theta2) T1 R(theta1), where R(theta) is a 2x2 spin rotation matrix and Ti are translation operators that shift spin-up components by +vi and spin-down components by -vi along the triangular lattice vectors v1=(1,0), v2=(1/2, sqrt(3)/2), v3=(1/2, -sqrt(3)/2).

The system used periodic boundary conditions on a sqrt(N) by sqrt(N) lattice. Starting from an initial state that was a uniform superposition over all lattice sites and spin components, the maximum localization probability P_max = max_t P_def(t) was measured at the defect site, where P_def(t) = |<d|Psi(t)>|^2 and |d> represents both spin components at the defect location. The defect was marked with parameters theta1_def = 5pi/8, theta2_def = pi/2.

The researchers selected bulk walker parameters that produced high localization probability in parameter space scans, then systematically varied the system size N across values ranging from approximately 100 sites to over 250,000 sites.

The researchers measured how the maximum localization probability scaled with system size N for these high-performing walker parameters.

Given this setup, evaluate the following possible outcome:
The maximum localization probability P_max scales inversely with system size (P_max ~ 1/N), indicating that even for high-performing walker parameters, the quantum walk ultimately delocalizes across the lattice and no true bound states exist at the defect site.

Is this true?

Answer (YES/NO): NO